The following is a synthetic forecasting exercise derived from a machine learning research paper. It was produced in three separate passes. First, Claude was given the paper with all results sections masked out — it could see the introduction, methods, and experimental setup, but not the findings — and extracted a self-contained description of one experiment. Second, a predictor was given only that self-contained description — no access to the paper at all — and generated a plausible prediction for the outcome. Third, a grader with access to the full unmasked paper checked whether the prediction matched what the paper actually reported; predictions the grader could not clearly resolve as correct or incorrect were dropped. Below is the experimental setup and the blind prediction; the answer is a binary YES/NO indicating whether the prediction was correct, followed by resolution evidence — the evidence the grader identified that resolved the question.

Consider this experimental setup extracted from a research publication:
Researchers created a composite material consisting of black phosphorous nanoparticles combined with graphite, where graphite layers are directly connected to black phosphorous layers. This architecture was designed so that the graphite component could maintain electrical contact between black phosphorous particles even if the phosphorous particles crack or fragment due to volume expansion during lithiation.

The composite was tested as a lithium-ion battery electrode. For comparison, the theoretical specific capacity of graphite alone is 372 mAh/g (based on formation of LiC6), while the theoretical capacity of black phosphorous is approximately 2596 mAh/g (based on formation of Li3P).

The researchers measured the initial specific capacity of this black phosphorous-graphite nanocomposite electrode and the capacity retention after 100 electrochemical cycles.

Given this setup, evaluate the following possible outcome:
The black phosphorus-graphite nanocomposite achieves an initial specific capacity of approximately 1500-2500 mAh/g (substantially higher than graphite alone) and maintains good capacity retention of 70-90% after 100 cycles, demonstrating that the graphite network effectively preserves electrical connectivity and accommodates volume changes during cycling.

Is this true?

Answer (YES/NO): NO